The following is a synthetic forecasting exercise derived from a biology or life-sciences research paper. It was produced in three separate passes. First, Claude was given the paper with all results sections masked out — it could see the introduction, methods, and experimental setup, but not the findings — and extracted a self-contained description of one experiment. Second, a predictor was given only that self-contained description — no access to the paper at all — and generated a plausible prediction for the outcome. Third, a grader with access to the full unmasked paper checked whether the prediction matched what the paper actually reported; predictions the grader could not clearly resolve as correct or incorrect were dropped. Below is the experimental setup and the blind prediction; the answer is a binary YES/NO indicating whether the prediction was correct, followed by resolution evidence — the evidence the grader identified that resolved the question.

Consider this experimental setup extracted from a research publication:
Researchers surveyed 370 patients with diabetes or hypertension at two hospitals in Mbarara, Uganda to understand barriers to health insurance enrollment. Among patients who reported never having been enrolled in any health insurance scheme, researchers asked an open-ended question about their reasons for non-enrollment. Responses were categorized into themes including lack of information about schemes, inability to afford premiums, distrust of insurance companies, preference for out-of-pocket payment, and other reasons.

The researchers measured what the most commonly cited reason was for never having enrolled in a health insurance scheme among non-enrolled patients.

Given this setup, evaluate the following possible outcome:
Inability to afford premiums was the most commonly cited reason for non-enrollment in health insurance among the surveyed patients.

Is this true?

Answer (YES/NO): NO